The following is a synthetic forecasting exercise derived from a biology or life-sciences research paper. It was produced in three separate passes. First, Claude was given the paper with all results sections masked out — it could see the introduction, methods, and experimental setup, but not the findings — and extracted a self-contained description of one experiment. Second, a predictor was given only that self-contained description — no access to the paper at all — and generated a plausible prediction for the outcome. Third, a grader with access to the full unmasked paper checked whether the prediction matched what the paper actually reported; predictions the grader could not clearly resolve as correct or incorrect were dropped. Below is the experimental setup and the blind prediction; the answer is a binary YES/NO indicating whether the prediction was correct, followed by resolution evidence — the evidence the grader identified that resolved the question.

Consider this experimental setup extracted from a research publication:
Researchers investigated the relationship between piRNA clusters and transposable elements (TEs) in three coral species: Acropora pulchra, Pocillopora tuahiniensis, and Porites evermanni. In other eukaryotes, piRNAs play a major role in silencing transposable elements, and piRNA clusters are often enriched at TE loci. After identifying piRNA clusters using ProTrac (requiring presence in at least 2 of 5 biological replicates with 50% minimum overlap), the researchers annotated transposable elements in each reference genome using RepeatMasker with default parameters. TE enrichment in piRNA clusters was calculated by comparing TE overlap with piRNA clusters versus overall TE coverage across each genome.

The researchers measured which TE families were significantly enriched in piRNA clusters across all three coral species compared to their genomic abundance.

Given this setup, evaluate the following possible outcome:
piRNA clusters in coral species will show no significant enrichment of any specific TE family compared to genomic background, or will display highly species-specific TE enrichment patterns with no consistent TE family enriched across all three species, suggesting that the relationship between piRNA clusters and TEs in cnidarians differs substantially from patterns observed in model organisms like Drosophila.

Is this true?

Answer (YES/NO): NO